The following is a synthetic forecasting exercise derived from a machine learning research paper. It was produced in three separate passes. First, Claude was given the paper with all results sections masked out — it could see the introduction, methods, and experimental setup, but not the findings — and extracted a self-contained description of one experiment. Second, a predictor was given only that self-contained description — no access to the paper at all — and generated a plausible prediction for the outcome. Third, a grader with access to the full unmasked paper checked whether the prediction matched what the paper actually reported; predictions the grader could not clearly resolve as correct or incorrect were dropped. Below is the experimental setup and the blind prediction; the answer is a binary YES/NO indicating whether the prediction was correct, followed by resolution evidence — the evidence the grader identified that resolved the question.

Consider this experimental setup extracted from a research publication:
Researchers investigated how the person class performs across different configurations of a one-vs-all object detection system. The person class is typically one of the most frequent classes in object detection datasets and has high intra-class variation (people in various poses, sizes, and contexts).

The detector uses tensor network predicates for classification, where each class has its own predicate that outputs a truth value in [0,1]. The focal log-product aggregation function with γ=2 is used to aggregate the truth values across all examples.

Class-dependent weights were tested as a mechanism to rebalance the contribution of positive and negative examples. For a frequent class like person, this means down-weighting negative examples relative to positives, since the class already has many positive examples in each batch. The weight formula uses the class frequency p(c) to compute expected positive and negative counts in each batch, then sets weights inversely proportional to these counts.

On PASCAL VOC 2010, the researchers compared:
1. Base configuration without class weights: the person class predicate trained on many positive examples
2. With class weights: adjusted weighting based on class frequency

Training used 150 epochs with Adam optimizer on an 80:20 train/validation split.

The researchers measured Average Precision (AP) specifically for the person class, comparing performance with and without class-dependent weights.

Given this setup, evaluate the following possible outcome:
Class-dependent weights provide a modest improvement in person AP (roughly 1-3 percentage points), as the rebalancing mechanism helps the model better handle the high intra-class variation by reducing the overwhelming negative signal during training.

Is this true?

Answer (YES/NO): NO